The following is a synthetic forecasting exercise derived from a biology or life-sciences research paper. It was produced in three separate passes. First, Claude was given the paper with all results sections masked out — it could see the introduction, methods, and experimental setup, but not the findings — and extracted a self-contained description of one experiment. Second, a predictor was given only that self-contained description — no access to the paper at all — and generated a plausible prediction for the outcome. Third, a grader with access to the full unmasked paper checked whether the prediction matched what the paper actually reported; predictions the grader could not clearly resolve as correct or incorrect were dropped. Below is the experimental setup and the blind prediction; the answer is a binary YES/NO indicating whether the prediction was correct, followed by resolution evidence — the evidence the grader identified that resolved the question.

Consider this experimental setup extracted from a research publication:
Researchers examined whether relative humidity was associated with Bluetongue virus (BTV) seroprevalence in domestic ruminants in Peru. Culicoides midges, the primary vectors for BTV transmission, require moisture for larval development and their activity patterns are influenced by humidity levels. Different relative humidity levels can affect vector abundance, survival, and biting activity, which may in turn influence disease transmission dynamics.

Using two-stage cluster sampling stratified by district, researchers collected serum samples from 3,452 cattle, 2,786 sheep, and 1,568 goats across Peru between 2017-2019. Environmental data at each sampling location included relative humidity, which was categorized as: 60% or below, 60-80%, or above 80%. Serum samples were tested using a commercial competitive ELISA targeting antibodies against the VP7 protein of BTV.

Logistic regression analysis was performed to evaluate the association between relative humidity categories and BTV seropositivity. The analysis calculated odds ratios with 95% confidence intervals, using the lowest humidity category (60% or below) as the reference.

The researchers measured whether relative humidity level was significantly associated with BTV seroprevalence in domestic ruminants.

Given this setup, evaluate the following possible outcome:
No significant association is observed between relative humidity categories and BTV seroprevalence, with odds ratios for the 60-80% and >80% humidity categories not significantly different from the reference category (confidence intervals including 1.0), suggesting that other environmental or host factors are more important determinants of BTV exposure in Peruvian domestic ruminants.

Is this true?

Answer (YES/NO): NO